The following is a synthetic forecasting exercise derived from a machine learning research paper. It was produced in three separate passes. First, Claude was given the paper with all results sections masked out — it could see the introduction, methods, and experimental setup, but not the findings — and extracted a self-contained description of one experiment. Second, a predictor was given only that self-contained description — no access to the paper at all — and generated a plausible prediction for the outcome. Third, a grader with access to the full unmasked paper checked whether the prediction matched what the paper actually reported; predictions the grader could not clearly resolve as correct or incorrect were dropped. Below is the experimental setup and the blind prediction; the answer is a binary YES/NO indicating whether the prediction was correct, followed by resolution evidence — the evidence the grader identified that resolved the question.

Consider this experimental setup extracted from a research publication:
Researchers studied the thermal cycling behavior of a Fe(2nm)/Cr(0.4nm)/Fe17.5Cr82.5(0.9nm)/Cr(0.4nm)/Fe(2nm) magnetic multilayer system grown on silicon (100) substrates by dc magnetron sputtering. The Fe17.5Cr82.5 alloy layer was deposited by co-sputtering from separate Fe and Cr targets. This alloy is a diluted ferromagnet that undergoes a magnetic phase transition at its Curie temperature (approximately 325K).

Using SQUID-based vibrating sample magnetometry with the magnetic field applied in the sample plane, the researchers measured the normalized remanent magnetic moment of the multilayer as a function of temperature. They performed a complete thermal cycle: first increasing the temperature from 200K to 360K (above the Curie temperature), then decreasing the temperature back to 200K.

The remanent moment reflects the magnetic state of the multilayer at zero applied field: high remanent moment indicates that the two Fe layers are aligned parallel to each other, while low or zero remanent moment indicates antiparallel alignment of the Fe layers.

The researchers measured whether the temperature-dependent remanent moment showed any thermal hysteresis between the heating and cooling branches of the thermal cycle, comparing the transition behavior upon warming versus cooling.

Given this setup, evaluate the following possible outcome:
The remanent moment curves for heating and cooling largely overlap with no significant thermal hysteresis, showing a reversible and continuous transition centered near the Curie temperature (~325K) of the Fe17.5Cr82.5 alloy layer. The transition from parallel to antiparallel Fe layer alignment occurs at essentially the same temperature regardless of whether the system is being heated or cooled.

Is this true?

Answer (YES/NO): YES